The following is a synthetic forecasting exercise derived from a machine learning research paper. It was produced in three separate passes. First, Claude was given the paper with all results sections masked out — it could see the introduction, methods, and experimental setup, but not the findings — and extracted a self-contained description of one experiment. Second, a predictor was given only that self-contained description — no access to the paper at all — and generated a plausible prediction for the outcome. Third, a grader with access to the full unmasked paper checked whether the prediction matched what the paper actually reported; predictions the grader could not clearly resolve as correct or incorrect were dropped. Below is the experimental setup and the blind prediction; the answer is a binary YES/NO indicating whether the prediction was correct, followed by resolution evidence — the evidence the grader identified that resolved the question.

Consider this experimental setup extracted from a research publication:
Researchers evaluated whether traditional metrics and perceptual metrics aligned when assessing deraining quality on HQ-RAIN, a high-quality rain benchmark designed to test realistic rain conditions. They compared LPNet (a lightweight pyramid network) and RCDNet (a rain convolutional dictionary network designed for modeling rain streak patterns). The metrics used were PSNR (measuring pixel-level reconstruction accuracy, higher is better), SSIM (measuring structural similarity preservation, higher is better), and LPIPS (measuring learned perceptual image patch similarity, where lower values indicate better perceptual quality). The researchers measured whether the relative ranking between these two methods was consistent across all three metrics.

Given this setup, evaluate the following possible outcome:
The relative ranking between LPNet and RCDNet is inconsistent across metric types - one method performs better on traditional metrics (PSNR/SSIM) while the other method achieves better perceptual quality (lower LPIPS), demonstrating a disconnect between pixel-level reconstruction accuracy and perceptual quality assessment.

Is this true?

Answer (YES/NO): NO